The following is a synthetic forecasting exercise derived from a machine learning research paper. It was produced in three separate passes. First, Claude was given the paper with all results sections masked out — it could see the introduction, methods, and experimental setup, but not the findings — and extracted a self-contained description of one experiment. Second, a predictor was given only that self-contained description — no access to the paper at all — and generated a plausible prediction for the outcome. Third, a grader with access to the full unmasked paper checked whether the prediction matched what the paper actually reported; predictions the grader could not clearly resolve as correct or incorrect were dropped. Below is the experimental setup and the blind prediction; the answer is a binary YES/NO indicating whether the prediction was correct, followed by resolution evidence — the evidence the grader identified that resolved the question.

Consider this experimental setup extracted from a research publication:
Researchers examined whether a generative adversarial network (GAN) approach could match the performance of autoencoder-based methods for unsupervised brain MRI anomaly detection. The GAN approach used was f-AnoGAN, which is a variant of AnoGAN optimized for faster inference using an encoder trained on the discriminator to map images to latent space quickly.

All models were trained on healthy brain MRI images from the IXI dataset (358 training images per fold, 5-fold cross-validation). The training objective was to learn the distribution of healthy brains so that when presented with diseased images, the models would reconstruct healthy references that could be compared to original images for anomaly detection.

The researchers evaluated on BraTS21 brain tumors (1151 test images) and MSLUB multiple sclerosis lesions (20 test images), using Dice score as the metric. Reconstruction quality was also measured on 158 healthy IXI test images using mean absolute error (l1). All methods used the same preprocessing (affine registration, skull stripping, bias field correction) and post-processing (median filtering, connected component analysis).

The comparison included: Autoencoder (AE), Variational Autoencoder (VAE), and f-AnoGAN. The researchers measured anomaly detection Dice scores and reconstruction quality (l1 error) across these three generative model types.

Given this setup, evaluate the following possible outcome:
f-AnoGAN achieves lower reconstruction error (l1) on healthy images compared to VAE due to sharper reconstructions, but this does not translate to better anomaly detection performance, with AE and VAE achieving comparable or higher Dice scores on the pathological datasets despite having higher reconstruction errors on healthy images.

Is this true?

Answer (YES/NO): NO